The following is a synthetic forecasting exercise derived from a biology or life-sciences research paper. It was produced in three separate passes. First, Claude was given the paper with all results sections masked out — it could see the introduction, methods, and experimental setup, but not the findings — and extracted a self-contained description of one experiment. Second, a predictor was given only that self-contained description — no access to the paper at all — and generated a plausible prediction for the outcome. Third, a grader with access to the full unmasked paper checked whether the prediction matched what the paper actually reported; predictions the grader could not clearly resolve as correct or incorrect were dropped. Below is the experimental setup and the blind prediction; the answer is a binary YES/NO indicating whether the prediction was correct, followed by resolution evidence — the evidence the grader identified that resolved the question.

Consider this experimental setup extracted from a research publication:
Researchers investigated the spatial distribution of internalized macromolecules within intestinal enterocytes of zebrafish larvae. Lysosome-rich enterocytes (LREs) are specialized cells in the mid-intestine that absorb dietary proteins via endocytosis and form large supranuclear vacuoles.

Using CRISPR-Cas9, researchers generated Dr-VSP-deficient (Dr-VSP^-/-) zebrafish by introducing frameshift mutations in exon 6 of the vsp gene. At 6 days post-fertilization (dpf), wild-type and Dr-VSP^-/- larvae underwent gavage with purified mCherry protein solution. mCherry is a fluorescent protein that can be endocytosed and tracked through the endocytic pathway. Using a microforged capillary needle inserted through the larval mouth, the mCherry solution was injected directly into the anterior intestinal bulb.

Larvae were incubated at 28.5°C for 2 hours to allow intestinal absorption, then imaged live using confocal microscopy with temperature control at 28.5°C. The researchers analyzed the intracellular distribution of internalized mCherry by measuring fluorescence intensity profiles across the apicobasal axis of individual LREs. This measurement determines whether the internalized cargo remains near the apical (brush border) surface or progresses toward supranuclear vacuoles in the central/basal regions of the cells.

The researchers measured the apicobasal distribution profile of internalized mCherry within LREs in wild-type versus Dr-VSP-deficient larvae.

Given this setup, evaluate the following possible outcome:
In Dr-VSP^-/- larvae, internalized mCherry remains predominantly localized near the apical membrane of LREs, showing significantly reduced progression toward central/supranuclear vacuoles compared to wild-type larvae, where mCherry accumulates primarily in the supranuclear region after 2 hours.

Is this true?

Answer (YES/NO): NO